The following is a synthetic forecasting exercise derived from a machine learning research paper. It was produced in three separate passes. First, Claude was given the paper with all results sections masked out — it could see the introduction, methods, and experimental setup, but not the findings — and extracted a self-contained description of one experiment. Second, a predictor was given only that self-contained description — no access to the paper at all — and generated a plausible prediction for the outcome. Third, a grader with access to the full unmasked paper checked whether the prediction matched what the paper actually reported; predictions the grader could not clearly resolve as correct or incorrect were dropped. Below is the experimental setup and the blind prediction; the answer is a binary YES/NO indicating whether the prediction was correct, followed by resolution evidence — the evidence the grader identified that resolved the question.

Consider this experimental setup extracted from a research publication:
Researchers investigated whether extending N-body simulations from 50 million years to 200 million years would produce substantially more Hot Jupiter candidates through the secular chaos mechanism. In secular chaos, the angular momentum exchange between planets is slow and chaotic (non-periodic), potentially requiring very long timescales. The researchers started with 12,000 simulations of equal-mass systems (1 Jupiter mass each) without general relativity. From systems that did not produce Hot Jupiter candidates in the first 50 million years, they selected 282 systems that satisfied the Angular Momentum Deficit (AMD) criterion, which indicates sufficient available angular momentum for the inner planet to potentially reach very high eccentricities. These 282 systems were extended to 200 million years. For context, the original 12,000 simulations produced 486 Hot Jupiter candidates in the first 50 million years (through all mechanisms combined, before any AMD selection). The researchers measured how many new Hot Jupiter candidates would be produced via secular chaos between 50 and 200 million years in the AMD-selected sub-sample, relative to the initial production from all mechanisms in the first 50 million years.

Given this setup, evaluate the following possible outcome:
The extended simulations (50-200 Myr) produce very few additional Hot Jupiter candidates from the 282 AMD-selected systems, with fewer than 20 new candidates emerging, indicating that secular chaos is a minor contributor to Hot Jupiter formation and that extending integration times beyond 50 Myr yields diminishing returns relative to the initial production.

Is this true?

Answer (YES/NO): YES